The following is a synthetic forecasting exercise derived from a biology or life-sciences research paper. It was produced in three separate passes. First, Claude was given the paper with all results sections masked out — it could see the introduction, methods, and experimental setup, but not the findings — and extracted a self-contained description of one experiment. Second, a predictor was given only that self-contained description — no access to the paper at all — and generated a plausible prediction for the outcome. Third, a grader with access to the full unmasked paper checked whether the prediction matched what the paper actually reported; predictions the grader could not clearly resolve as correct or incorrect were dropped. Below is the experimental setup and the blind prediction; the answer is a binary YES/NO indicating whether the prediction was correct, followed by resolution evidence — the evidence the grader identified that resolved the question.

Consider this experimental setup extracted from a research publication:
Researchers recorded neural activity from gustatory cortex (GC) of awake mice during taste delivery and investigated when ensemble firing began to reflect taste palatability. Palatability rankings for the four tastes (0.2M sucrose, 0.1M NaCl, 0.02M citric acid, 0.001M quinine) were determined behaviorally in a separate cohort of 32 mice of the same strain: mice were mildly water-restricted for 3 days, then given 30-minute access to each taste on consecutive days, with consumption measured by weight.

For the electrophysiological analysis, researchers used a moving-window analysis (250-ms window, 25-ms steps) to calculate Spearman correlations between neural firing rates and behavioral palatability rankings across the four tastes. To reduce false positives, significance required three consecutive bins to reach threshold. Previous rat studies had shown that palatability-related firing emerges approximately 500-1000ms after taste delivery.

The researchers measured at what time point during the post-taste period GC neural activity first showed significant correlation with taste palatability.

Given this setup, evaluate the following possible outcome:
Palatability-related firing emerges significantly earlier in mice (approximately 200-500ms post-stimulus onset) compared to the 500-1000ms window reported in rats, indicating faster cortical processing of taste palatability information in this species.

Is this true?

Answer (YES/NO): NO